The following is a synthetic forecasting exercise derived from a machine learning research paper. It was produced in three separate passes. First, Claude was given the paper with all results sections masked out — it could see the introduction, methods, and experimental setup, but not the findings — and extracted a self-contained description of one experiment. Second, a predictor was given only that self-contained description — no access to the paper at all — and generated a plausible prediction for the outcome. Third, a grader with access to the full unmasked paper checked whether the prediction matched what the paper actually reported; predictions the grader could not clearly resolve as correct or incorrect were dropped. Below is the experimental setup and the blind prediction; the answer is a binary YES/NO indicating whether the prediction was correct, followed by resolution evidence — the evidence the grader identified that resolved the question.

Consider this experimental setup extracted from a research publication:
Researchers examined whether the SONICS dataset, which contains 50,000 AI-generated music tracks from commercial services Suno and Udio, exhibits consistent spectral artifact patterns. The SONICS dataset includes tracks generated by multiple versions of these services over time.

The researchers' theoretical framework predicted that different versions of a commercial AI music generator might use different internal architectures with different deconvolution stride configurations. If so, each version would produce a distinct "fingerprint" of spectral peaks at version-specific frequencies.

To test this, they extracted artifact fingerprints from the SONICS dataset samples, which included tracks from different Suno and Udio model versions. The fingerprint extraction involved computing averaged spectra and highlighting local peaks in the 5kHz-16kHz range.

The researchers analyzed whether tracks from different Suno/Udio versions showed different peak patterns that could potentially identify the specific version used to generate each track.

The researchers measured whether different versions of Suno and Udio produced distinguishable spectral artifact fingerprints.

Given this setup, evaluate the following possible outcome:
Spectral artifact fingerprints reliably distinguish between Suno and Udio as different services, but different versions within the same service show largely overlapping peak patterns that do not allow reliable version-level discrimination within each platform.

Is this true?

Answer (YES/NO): NO